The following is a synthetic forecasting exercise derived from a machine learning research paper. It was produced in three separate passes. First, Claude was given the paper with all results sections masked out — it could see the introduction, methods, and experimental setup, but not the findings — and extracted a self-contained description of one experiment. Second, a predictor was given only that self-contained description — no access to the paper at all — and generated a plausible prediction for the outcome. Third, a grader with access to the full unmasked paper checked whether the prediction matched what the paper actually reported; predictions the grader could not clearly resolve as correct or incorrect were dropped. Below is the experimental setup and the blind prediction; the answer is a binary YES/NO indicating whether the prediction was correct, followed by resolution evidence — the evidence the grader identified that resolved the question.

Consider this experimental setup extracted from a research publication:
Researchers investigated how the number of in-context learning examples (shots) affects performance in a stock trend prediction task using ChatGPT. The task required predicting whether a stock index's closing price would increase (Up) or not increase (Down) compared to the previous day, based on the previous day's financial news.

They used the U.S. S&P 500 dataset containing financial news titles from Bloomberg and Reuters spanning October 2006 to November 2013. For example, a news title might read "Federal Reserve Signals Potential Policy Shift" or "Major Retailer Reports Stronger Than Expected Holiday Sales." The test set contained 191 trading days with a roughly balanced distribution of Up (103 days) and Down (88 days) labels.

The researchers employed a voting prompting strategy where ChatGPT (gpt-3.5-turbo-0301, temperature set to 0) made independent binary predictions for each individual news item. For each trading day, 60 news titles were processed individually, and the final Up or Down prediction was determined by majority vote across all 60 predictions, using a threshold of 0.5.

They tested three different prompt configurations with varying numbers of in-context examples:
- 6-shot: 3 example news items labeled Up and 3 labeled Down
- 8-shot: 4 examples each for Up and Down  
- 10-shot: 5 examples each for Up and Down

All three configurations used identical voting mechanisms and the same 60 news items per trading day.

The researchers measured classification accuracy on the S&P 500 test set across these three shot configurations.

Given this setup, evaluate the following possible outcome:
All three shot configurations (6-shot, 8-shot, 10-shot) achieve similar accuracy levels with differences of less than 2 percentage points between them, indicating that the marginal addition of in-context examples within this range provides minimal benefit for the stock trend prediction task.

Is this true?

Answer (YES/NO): YES